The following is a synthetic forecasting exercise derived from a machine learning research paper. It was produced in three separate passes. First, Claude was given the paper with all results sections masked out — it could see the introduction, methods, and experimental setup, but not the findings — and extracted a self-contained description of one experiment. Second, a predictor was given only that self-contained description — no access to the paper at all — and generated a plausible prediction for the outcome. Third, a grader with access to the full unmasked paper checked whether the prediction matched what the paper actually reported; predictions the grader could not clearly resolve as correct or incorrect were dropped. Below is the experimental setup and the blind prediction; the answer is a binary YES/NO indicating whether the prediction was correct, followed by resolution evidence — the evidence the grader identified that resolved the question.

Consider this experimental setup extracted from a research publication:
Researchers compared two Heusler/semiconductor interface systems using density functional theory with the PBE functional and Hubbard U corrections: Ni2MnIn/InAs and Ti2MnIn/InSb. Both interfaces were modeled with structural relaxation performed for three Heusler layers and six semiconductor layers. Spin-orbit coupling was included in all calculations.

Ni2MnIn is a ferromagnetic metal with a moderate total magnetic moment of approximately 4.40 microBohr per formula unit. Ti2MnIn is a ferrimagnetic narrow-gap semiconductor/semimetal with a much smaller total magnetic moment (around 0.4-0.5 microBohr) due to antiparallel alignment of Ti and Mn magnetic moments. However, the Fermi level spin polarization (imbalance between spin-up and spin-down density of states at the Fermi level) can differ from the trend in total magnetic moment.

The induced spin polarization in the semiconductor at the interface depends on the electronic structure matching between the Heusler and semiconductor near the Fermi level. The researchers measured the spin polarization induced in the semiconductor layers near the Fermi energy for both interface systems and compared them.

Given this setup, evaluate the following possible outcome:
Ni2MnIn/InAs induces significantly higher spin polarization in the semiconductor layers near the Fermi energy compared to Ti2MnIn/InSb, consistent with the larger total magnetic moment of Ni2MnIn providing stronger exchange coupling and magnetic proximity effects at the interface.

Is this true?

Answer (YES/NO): NO